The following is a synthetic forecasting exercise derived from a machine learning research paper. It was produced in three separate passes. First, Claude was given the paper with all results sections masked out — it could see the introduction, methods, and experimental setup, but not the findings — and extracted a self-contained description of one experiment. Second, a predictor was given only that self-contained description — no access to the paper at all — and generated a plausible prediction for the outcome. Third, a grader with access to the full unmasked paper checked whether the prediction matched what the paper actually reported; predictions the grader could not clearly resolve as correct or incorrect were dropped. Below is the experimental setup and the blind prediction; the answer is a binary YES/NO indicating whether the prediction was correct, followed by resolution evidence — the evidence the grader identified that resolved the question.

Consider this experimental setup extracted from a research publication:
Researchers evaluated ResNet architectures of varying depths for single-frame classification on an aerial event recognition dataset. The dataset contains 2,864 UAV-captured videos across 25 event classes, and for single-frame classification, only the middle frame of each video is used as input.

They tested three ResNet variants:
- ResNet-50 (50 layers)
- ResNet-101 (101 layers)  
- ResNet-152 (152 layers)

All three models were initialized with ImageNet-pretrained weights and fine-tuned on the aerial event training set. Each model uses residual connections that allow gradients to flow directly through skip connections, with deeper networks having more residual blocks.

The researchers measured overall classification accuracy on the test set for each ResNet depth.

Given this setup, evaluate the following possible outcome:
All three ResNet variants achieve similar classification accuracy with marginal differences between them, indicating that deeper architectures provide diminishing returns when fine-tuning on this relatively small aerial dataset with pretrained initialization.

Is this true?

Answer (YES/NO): YES